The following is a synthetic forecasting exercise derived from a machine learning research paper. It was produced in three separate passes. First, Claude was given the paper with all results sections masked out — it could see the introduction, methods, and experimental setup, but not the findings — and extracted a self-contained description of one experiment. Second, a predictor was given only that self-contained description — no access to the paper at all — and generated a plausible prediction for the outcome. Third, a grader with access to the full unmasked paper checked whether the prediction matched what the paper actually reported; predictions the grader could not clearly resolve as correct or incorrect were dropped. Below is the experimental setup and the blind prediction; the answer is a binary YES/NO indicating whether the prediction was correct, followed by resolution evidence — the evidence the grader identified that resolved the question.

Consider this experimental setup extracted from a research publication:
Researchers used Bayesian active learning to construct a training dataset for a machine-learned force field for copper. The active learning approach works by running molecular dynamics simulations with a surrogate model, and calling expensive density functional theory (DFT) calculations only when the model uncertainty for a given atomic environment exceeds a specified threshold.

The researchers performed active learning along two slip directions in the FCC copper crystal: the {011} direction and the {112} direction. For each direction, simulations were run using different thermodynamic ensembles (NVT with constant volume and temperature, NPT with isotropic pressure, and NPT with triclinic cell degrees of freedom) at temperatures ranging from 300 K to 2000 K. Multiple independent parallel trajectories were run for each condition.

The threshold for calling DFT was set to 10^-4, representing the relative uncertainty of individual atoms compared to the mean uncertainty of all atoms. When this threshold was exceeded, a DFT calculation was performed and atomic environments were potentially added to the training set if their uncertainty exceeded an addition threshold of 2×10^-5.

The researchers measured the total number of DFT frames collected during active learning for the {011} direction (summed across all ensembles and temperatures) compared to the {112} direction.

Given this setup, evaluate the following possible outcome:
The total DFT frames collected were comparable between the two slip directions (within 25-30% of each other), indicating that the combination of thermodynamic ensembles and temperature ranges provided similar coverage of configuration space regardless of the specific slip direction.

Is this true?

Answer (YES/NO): NO